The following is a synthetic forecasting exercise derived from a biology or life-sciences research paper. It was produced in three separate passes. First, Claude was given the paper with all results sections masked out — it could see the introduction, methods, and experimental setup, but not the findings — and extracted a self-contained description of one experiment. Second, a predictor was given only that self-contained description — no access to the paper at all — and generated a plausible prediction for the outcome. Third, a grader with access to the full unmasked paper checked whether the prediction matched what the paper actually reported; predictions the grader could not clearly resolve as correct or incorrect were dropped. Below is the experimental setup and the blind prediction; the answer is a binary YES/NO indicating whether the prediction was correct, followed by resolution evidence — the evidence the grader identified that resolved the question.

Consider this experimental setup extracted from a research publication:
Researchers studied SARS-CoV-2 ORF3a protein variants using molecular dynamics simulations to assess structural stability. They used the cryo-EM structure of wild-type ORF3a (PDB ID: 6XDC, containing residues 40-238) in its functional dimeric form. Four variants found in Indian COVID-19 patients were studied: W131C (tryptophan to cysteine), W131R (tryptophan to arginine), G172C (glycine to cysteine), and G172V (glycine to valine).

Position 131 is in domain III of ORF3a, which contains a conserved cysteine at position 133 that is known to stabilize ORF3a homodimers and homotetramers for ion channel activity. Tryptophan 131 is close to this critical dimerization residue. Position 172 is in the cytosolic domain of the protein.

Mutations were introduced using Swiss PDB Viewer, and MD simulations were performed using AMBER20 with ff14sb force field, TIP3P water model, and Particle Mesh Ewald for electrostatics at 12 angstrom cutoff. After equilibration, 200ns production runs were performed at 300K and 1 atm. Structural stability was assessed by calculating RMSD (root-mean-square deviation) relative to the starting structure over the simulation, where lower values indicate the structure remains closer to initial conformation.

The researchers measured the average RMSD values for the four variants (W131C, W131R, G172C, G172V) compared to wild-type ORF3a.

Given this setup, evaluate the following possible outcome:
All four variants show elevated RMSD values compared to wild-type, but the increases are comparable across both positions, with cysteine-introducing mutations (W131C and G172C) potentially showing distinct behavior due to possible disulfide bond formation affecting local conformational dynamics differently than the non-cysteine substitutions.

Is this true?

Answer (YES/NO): NO